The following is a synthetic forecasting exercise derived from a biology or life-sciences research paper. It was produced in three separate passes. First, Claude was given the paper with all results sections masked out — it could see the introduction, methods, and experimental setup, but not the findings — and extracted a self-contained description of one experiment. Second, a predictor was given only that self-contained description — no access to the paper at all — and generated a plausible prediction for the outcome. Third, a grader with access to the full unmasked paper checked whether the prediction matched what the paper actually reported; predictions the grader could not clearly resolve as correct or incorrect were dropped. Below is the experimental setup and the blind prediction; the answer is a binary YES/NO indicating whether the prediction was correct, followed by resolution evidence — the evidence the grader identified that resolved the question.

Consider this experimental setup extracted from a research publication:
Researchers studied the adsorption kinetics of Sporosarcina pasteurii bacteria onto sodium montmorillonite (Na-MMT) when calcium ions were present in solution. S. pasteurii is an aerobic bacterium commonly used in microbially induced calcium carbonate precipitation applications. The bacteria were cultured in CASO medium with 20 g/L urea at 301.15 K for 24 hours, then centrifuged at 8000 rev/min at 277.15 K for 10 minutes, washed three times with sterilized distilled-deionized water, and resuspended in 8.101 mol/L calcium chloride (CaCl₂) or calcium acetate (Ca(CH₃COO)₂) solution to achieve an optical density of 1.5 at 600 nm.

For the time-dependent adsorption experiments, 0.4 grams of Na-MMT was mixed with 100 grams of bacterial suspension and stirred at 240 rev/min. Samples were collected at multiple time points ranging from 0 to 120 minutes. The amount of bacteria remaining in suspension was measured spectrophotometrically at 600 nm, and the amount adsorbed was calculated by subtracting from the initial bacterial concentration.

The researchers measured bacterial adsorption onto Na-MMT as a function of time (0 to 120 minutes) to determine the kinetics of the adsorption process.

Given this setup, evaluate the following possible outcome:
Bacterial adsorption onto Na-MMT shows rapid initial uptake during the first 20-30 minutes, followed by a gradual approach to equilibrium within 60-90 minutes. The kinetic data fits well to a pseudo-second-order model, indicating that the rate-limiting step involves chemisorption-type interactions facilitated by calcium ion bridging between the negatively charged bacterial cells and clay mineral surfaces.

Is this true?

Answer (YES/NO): YES